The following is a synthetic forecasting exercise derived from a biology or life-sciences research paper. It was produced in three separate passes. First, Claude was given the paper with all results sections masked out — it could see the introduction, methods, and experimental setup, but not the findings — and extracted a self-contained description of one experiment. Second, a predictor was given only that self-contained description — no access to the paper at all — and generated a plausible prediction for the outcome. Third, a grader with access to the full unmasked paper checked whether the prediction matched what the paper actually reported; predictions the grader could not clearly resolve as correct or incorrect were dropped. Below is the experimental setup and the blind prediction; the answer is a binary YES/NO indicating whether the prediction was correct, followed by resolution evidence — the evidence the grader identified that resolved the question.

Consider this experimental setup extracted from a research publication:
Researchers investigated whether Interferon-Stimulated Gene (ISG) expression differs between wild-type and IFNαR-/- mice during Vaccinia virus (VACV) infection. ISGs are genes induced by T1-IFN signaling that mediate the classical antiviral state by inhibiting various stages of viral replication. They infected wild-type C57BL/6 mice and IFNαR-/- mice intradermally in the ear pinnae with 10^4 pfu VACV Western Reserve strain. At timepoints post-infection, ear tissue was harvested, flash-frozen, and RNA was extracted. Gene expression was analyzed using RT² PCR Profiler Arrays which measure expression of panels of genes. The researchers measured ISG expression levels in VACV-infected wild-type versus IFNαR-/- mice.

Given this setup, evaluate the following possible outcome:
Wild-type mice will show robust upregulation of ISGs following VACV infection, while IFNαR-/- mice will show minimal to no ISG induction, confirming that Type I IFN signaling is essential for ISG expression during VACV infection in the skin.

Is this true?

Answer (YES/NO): NO